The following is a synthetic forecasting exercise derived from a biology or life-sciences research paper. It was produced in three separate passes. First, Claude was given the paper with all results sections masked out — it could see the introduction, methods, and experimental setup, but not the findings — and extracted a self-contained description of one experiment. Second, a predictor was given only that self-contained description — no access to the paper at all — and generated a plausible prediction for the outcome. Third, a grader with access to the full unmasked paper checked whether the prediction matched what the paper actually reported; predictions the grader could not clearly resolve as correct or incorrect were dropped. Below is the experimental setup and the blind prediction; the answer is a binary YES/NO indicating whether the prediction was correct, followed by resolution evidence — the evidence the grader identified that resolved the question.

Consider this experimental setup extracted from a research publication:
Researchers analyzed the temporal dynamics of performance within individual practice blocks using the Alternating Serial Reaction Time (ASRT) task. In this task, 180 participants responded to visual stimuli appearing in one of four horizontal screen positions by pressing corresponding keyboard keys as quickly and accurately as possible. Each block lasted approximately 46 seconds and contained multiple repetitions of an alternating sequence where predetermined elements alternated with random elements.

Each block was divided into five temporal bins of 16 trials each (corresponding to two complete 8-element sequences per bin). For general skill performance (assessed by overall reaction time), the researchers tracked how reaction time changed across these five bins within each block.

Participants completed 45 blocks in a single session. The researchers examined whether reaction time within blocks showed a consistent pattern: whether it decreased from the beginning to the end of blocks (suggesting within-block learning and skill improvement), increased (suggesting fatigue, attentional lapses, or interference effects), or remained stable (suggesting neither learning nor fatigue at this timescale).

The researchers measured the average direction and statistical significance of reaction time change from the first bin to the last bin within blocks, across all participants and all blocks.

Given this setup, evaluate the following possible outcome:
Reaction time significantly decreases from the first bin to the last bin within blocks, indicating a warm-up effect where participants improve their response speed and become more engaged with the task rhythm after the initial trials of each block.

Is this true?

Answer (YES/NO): NO